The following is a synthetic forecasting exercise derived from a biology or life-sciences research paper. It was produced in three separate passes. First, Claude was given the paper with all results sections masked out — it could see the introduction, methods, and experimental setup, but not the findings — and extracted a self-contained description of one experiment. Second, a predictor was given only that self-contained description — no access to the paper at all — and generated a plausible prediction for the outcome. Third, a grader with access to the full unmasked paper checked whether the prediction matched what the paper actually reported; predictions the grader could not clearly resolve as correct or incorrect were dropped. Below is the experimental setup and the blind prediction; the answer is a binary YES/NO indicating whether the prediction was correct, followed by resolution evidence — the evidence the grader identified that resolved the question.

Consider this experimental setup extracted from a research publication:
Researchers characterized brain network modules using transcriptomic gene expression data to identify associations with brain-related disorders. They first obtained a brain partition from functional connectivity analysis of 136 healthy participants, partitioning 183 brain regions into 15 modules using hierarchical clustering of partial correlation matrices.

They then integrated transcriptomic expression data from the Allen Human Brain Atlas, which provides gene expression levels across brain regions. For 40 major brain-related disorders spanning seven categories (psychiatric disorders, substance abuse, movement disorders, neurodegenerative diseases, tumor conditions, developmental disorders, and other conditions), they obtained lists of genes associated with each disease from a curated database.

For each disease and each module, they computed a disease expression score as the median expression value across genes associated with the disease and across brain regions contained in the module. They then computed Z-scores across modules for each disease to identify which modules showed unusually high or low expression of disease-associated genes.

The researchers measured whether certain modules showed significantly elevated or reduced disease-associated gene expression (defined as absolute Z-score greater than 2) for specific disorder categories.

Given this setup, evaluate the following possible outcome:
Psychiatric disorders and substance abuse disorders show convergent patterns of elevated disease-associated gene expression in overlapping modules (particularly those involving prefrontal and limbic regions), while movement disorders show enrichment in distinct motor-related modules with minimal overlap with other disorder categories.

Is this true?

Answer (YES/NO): NO